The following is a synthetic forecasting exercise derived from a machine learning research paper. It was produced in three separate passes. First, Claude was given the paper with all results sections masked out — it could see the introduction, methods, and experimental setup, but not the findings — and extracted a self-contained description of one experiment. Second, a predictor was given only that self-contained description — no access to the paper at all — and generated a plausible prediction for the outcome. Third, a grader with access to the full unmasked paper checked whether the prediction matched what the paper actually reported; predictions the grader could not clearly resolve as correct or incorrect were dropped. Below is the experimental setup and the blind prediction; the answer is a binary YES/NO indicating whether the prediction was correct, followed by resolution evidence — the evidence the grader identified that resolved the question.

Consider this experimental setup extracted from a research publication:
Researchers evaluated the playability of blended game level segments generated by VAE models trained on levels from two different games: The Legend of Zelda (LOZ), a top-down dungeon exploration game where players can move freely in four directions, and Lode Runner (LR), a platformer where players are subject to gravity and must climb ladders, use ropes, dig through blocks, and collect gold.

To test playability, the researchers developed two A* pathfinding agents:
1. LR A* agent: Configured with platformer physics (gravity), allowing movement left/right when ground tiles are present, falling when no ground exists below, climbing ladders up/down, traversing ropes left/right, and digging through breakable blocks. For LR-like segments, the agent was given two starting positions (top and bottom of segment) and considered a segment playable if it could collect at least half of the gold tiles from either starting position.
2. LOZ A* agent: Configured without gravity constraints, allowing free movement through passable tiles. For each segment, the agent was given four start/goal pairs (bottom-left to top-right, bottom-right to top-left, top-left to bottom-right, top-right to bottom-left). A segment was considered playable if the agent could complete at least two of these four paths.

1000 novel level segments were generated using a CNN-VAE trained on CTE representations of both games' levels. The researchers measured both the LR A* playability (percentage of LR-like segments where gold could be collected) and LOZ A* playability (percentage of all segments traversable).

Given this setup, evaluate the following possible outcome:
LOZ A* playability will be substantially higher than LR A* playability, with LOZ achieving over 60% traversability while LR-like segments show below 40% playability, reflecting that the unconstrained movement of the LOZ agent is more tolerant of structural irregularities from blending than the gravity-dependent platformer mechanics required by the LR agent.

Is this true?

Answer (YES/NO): YES